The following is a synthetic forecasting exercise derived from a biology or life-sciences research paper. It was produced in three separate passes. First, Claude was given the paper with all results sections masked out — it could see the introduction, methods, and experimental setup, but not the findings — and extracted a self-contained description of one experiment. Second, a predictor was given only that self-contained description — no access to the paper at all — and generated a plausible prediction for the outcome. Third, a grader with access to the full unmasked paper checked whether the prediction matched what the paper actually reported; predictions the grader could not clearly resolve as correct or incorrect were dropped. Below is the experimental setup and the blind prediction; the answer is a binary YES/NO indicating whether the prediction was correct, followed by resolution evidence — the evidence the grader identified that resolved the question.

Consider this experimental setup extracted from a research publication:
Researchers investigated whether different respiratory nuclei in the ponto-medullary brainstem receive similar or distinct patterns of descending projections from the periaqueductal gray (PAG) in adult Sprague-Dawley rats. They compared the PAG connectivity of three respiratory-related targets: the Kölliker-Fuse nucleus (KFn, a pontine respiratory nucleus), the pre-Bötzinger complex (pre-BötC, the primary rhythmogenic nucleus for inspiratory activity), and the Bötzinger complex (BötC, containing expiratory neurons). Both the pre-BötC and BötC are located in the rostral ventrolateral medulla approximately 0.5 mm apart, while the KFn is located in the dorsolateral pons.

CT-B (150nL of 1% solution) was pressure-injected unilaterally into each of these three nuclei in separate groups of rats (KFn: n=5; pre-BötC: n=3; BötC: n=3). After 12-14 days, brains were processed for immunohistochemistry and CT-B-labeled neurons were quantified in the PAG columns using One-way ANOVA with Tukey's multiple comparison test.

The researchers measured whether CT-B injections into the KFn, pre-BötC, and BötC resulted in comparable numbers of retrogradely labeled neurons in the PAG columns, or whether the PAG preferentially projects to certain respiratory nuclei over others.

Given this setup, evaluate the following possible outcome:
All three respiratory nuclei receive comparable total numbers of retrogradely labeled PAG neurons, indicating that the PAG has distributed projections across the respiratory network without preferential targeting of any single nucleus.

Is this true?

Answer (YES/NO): NO